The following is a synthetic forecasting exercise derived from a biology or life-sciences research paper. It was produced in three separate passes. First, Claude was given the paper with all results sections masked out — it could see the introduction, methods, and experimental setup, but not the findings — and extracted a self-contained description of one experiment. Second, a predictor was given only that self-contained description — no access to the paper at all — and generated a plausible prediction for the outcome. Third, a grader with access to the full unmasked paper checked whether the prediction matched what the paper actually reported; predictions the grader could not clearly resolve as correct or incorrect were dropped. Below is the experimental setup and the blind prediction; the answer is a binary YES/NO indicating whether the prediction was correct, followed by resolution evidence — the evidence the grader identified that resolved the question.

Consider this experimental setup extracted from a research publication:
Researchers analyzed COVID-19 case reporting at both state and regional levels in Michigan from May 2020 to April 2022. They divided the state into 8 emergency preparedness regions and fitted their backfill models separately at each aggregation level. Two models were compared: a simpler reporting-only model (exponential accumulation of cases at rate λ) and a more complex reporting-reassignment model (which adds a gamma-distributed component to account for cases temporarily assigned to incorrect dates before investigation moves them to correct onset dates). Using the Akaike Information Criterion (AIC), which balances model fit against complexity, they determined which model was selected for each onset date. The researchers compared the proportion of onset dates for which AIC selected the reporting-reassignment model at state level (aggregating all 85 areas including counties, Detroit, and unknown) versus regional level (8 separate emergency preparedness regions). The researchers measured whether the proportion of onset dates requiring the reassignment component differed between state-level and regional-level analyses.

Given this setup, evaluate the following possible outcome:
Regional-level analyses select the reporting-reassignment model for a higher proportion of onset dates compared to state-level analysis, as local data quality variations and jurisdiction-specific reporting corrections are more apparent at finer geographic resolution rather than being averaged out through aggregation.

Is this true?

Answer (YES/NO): YES